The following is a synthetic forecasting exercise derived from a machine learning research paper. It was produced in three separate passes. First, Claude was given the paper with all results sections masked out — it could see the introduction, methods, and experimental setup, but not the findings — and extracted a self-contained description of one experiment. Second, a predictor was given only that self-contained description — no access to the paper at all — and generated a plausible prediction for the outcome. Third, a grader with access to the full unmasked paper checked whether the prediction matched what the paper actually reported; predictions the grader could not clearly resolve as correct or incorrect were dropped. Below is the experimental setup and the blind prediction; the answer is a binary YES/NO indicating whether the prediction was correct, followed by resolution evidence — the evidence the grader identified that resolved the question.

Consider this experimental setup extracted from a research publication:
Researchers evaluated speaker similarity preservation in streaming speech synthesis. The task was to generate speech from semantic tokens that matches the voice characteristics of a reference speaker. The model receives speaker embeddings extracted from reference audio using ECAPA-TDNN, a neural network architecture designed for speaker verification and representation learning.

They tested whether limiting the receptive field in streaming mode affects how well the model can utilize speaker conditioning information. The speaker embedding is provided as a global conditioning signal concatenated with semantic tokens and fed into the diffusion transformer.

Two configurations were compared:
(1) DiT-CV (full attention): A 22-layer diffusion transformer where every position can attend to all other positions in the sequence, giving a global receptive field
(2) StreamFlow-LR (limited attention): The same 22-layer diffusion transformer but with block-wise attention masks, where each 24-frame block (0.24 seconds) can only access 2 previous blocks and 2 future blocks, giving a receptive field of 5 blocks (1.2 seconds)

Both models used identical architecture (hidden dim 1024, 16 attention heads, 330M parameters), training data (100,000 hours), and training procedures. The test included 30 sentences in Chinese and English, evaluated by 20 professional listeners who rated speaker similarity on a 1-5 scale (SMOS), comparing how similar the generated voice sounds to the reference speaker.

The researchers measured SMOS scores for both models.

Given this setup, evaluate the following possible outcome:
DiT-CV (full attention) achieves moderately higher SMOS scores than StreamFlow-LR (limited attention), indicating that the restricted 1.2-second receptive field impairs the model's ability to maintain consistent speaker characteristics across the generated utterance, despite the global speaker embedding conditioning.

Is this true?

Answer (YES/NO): YES